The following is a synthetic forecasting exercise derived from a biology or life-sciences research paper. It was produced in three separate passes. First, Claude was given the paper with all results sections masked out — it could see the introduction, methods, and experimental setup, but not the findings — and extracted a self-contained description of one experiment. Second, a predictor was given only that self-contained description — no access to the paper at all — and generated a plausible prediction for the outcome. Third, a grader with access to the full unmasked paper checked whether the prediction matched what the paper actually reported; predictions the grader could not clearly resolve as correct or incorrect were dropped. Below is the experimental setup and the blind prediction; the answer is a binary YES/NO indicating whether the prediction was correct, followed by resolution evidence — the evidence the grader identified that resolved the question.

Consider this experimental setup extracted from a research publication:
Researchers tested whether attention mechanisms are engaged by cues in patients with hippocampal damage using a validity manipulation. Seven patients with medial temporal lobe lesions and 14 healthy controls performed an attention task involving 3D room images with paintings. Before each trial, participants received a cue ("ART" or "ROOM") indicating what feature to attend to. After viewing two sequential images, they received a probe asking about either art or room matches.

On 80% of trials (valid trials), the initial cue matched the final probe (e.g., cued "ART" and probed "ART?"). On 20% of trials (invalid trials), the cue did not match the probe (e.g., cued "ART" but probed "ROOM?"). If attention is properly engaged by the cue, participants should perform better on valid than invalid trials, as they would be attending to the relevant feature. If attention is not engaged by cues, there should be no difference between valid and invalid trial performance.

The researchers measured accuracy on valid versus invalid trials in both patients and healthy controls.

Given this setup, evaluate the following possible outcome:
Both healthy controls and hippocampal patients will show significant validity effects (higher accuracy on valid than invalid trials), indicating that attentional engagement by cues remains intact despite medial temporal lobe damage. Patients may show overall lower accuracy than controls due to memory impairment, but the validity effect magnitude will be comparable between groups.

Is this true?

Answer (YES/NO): YES